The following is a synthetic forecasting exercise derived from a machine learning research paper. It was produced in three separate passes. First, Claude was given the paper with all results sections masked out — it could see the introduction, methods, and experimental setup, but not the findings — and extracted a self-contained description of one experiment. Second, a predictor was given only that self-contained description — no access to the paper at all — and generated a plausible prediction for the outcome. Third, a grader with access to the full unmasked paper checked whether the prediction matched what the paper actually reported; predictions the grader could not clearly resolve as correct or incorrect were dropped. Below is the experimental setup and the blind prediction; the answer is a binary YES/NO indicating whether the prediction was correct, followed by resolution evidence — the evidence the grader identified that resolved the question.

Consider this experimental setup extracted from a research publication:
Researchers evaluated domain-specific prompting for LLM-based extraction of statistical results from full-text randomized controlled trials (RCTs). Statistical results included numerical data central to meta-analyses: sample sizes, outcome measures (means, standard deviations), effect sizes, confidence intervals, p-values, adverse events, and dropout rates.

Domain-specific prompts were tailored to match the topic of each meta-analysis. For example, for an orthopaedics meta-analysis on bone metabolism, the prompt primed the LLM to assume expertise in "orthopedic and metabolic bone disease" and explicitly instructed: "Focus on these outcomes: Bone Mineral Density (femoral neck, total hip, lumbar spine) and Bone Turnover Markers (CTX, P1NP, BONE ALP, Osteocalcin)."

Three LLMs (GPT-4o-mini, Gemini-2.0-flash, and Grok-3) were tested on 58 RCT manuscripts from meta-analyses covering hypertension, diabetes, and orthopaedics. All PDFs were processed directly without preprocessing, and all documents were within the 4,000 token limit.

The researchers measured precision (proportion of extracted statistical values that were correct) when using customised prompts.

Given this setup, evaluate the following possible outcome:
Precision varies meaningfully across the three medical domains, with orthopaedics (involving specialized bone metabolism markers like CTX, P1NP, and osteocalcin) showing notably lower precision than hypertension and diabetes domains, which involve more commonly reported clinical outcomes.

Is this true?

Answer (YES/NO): NO